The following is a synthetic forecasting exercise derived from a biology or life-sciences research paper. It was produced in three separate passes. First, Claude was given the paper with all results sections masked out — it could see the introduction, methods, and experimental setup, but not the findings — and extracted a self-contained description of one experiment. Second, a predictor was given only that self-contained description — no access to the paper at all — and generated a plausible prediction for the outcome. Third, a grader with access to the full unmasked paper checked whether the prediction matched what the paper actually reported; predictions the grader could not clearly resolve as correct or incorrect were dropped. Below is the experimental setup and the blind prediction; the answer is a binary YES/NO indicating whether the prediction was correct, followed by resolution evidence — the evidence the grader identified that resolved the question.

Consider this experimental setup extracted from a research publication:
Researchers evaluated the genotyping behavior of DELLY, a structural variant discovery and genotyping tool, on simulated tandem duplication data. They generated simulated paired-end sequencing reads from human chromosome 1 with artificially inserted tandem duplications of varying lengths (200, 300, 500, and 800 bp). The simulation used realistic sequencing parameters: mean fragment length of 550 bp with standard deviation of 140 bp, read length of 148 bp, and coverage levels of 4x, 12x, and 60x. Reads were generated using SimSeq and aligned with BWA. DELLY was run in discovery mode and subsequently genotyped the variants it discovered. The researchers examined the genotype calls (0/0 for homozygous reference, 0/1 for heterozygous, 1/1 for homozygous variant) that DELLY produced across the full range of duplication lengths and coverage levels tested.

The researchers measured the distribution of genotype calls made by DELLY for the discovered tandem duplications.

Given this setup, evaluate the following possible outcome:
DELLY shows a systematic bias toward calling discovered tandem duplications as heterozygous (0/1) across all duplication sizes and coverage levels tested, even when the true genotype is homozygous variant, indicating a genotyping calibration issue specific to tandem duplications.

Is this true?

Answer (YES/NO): YES